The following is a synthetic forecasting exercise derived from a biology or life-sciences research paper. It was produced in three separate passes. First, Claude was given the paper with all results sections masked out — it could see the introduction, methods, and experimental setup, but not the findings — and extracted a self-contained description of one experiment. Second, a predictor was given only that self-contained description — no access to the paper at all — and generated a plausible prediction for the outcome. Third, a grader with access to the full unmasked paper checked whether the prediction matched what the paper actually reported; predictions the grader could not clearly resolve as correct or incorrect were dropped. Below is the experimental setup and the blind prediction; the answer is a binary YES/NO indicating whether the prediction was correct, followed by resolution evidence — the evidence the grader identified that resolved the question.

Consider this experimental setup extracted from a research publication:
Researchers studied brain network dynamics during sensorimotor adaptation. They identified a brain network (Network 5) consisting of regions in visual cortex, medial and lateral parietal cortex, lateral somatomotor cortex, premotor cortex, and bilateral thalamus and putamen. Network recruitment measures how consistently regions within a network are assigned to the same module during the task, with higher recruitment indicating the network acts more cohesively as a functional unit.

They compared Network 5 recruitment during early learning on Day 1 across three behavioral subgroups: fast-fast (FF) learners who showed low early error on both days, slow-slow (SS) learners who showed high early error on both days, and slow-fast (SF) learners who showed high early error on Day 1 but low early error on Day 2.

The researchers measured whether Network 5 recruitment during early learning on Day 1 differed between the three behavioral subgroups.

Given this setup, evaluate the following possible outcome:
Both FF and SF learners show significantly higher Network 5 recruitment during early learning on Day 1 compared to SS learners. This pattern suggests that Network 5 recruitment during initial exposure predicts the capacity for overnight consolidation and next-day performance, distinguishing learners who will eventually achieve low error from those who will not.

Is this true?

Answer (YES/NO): NO